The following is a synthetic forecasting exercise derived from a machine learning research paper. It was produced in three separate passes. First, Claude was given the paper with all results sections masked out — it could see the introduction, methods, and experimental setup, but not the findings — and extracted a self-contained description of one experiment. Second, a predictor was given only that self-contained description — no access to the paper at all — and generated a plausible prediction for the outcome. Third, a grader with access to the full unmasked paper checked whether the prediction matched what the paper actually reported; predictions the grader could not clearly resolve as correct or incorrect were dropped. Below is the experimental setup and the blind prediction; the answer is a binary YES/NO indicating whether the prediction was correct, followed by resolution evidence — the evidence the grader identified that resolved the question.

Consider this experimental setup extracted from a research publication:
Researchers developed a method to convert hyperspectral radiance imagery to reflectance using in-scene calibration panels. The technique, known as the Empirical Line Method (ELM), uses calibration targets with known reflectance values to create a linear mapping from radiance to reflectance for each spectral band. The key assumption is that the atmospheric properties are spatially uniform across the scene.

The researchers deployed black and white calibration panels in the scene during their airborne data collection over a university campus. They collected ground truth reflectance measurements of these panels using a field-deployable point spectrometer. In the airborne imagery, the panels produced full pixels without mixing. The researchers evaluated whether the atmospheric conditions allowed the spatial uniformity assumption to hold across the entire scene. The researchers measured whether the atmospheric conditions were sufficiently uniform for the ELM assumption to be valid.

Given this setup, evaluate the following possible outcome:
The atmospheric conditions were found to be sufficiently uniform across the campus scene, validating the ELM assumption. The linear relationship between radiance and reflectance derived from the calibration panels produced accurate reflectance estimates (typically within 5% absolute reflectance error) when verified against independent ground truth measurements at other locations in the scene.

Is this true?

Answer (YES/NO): NO